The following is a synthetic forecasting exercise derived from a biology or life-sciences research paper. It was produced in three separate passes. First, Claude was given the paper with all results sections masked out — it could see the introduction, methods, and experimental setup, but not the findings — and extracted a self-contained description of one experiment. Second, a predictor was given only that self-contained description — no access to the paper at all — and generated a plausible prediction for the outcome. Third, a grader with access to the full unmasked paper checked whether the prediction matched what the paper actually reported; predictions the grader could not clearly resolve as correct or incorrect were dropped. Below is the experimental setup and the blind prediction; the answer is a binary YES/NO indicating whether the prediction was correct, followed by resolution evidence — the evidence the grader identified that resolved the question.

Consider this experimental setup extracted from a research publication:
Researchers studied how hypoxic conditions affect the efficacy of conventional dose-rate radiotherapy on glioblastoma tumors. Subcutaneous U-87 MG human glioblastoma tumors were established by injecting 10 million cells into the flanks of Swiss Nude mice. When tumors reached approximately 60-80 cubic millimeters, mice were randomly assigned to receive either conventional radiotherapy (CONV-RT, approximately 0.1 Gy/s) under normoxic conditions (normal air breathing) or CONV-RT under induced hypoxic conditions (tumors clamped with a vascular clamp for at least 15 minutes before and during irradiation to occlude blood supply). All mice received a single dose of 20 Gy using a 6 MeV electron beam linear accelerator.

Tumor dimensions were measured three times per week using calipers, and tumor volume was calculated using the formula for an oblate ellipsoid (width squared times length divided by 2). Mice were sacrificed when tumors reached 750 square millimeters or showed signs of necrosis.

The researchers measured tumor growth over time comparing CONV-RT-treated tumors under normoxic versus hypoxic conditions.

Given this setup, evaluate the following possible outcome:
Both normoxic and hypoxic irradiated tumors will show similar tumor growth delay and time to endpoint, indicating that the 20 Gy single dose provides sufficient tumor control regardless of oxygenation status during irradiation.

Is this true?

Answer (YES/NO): NO